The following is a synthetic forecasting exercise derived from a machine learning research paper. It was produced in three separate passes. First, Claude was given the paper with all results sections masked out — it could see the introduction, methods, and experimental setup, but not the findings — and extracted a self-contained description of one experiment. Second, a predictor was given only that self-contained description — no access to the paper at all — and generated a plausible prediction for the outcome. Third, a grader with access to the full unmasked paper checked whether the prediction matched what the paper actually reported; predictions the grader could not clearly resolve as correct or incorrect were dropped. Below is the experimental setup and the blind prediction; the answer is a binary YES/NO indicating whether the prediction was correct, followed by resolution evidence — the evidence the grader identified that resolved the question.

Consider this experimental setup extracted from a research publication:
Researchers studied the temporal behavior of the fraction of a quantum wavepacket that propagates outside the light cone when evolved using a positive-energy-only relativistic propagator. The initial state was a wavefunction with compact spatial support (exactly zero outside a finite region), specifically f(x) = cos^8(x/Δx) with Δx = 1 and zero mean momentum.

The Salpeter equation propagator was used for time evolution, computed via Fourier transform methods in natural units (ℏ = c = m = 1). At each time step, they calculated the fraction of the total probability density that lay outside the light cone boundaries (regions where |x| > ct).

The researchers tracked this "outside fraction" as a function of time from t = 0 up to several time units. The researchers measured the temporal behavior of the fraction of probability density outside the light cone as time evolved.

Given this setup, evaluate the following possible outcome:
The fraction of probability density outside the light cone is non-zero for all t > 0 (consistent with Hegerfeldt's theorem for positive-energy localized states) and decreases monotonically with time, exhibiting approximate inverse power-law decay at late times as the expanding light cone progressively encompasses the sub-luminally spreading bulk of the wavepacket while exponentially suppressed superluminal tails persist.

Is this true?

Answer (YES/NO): NO